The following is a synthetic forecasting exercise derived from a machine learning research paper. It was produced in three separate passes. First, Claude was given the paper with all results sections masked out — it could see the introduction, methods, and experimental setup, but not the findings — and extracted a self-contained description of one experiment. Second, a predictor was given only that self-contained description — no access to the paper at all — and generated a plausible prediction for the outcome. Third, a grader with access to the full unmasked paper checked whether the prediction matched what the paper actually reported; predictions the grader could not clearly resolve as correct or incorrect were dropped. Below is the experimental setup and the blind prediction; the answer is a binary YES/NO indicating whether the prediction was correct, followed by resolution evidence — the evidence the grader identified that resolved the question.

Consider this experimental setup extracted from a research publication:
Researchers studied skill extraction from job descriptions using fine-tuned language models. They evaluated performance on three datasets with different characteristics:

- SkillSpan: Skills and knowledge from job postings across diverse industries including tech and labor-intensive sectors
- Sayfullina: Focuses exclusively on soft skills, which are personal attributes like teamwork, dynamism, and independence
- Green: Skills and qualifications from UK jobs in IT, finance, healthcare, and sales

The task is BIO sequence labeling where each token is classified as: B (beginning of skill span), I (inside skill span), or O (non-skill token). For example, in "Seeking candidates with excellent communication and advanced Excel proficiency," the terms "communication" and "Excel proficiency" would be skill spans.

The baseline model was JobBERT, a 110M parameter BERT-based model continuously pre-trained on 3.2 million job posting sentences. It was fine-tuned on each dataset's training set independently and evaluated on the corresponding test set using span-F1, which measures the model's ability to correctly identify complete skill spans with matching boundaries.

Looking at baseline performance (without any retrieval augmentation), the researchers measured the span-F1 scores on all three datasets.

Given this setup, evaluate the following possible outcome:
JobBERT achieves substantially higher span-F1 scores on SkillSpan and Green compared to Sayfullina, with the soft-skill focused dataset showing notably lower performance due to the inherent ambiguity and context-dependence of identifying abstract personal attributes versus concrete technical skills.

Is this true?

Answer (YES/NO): NO